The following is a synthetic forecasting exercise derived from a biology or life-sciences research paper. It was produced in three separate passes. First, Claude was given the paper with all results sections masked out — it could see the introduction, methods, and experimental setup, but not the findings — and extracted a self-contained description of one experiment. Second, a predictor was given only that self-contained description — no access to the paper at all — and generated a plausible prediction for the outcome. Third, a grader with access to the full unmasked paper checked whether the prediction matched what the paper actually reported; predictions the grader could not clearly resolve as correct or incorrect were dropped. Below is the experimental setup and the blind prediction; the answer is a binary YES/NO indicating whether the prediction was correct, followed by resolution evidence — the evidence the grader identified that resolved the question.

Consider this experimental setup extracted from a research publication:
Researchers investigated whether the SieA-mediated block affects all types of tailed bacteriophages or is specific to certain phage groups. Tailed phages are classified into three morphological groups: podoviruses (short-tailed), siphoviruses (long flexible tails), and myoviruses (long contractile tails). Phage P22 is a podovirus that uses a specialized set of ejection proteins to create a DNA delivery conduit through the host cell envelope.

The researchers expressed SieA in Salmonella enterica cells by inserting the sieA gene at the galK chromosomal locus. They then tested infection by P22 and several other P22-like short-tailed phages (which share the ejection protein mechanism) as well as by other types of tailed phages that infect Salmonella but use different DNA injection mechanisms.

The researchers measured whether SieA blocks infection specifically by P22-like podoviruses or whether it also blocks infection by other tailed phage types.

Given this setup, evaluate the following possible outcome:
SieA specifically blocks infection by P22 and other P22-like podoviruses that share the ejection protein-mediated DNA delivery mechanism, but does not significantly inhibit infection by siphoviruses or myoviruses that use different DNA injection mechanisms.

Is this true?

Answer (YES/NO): YES